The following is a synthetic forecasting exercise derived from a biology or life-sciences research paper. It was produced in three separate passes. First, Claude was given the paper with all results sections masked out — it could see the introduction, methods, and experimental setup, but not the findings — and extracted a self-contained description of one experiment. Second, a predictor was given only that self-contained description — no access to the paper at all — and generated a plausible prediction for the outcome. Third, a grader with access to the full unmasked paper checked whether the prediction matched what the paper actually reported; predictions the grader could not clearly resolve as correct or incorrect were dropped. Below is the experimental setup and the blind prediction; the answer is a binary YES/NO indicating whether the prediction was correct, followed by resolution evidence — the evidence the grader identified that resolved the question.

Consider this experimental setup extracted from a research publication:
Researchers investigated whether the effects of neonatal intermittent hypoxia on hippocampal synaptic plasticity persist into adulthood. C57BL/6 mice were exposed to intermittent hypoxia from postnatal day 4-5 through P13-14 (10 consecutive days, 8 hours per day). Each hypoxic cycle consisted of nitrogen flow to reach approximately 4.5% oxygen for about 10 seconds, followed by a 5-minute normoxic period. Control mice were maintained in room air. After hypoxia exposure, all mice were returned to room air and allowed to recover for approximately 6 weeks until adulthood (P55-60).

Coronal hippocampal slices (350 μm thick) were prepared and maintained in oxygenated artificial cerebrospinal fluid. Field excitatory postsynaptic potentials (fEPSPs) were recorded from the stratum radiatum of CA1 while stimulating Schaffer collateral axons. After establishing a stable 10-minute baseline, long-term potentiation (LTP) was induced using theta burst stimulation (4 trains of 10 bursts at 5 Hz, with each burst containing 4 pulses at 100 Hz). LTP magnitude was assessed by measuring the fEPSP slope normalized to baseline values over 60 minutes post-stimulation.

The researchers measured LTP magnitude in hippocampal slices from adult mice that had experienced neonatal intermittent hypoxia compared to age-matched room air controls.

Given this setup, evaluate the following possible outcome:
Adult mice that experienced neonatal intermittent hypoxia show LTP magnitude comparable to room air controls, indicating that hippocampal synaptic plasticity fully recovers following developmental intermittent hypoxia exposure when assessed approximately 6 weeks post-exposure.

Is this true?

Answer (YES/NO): NO